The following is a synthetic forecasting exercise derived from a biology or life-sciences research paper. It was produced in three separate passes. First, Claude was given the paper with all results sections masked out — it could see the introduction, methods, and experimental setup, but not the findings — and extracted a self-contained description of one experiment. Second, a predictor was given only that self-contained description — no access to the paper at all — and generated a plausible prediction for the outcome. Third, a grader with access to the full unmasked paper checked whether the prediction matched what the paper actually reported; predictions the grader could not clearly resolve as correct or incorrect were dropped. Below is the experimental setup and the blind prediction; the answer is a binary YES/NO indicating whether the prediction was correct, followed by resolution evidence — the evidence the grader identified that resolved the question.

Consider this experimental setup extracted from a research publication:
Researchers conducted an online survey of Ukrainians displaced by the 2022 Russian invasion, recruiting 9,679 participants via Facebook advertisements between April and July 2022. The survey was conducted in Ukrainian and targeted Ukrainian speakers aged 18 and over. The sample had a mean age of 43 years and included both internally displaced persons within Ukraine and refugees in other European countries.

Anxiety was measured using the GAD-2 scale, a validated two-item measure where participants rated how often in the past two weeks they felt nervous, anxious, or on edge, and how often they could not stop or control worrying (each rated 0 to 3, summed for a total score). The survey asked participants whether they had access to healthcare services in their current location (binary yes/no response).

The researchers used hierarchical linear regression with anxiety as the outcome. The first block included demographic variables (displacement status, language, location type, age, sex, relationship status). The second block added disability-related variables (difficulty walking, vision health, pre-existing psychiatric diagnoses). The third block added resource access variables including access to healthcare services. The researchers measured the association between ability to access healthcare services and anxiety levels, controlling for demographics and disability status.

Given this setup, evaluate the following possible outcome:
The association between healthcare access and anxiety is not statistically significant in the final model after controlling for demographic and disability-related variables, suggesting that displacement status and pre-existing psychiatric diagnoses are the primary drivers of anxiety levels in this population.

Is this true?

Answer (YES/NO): NO